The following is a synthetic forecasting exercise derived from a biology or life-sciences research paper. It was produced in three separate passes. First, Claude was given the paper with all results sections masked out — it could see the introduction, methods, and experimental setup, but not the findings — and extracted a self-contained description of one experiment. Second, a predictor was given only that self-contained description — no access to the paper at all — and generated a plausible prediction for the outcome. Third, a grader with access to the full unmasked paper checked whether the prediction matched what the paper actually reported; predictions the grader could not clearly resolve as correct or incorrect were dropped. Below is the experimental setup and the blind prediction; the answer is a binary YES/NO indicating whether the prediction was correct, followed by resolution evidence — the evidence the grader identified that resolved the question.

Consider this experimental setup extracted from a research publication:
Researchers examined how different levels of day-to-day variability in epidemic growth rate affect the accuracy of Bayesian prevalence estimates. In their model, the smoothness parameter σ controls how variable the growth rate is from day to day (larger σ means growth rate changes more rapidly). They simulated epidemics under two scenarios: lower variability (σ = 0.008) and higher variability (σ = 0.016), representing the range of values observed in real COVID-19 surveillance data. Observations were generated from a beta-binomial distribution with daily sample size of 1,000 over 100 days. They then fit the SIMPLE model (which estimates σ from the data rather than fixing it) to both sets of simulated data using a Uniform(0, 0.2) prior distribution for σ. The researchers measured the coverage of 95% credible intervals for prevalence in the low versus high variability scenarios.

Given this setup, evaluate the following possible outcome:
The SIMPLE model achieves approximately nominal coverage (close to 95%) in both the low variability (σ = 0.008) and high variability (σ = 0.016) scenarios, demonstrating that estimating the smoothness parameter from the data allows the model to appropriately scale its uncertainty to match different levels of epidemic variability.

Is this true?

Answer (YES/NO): YES